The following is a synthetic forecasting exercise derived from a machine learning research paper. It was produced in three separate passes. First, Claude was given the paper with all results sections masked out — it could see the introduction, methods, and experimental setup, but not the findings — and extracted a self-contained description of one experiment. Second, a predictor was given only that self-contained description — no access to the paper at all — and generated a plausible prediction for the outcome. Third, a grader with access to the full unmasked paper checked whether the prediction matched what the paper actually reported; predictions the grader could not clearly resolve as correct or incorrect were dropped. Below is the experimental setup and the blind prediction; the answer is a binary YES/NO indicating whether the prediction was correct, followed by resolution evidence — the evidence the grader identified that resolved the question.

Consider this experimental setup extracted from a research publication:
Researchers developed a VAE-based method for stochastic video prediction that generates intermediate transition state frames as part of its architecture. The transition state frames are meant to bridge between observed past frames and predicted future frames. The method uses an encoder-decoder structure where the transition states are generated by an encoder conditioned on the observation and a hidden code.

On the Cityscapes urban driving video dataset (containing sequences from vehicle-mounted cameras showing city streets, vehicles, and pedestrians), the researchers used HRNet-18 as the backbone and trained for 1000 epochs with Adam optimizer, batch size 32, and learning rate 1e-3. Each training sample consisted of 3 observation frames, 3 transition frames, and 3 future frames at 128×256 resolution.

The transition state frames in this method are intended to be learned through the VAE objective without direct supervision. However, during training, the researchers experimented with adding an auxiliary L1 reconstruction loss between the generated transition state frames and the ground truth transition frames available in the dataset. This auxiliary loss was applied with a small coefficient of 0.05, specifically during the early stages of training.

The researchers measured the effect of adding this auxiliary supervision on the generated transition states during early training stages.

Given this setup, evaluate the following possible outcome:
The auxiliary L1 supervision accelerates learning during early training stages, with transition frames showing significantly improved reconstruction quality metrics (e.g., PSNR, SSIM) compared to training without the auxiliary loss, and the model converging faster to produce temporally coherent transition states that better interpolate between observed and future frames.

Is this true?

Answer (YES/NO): NO